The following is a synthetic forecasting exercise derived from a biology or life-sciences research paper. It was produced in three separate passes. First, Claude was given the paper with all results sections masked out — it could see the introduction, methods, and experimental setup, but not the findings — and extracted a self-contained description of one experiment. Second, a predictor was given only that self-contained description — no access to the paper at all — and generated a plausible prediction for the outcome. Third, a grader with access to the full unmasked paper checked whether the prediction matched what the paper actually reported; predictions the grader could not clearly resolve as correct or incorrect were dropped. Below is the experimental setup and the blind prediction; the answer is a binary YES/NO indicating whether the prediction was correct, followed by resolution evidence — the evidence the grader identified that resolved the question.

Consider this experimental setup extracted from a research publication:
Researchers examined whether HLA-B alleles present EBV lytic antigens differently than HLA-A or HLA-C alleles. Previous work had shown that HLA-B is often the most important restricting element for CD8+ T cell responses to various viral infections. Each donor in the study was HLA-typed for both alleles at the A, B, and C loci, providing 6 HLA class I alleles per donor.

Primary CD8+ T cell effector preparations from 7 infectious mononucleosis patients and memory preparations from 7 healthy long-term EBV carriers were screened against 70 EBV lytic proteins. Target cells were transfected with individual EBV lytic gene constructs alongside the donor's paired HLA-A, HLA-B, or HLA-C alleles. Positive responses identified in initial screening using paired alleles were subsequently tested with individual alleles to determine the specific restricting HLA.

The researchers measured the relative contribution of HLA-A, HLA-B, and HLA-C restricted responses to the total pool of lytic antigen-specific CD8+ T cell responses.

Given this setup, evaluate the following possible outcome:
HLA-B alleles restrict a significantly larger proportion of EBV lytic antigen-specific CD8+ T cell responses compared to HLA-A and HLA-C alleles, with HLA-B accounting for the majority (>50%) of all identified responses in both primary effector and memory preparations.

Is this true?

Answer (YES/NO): NO